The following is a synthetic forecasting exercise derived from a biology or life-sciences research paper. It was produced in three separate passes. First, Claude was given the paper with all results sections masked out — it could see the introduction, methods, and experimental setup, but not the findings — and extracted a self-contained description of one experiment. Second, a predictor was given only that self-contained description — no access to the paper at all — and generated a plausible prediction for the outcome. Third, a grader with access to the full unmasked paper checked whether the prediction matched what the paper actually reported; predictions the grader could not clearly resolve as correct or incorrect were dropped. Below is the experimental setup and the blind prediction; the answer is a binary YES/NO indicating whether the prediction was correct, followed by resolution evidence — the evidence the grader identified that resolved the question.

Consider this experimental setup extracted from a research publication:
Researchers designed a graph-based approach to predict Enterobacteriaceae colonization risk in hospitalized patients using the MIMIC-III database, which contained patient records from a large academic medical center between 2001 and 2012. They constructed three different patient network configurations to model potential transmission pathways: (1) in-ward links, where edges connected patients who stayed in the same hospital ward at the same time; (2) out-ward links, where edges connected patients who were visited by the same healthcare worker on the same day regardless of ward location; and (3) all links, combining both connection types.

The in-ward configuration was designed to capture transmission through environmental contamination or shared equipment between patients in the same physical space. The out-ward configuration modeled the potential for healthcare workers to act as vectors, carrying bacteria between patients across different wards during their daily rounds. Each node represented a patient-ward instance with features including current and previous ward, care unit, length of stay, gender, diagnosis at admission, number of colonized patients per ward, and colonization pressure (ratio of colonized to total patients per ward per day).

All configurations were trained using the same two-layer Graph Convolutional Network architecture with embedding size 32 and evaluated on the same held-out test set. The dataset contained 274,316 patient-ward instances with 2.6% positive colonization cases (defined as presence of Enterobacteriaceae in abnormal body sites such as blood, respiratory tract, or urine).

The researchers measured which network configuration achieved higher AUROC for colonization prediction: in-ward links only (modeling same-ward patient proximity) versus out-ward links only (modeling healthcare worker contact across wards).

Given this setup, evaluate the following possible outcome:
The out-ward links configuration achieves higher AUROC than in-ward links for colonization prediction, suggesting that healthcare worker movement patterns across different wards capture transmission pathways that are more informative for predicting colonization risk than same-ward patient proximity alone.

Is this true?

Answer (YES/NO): NO